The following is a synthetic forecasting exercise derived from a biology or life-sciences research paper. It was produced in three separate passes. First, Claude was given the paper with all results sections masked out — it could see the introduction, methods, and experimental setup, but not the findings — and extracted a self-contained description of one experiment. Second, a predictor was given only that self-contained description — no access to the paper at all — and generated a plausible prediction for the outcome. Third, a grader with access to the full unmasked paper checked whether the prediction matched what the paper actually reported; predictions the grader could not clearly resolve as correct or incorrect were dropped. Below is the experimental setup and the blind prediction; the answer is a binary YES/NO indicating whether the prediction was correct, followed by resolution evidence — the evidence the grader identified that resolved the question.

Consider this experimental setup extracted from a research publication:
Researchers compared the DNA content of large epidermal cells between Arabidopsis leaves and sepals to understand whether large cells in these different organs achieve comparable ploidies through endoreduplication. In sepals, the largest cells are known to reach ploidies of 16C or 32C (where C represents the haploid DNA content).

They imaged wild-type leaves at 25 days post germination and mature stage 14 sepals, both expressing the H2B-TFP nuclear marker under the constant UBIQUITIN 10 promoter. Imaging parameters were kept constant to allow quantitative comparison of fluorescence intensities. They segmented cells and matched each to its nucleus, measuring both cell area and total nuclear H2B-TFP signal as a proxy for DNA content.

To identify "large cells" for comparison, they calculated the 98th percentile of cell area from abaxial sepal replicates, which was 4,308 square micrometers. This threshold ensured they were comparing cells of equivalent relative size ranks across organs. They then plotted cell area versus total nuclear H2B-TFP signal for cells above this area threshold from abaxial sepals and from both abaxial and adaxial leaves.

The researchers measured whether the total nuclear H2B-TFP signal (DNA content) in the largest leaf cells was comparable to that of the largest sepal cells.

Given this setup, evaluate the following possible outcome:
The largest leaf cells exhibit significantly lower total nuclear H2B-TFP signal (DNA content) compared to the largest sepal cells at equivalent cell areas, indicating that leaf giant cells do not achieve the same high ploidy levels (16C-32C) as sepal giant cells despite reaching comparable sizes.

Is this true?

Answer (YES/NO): NO